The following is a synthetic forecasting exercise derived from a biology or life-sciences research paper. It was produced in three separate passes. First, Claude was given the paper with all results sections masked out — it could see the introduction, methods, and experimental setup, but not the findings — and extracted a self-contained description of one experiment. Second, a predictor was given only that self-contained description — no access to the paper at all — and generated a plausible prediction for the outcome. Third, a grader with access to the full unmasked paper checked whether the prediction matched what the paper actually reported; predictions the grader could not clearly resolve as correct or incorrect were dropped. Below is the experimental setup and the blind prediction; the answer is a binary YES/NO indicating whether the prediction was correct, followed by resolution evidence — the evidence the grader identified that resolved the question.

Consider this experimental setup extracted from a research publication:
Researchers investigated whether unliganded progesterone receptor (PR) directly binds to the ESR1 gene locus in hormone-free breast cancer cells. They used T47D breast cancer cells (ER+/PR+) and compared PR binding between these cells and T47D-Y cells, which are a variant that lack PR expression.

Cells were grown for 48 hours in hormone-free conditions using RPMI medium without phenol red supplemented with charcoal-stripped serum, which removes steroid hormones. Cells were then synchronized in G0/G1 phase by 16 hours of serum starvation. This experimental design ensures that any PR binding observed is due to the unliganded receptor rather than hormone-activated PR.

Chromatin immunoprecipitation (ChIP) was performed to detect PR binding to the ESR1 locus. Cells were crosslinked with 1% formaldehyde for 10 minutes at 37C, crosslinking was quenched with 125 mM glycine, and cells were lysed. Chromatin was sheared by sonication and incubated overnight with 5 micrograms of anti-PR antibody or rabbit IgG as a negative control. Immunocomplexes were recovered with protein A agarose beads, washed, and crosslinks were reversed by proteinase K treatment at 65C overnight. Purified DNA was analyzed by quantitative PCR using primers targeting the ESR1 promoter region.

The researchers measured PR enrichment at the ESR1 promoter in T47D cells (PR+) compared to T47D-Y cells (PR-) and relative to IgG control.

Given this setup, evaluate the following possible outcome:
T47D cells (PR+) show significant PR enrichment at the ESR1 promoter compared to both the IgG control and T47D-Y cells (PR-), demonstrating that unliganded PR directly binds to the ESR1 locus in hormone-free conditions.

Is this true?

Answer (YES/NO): YES